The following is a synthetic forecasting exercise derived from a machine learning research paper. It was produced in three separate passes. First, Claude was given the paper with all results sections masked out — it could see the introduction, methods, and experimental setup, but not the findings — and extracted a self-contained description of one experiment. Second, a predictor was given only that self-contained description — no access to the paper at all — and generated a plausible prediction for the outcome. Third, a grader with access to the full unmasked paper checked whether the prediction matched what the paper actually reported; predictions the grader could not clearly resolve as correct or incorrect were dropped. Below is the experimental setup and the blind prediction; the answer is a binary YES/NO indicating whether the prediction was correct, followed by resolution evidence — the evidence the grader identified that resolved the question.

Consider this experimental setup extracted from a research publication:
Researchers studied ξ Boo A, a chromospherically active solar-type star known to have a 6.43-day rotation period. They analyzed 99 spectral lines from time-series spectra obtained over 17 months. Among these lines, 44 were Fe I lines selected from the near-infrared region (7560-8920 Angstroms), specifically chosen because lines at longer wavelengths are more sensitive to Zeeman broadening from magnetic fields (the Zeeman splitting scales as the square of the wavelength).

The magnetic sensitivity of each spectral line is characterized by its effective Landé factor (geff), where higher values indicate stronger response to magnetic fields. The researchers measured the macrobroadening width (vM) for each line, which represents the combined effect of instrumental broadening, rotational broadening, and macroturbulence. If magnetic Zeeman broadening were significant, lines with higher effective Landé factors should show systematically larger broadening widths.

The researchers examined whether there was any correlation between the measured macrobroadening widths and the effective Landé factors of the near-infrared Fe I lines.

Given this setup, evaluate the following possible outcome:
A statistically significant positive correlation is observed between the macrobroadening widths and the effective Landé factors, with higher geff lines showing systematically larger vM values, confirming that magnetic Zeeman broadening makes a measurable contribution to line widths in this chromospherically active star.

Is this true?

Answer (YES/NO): YES